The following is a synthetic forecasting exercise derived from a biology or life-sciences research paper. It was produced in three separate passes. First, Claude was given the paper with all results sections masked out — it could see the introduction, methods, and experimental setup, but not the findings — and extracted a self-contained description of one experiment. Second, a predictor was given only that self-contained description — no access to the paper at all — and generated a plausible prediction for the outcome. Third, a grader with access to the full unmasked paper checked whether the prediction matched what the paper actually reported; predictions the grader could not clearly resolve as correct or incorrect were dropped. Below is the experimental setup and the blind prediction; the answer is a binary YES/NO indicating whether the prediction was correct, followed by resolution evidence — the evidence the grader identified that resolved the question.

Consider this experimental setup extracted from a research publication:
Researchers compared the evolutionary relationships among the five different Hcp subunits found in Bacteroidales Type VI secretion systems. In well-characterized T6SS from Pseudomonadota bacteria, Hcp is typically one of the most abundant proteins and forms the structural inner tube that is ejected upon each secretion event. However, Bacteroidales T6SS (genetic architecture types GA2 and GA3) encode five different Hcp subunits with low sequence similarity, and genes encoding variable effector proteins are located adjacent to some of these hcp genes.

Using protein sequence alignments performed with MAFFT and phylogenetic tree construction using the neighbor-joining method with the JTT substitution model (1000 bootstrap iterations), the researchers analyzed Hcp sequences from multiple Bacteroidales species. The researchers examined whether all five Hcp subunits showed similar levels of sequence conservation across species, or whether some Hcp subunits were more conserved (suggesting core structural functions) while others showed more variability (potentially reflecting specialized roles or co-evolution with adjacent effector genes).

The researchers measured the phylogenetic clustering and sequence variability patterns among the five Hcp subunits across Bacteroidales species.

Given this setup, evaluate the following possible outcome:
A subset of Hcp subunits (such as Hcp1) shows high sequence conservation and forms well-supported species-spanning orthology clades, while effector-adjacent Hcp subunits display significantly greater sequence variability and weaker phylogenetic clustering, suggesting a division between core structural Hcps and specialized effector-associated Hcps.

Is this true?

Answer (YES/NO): NO